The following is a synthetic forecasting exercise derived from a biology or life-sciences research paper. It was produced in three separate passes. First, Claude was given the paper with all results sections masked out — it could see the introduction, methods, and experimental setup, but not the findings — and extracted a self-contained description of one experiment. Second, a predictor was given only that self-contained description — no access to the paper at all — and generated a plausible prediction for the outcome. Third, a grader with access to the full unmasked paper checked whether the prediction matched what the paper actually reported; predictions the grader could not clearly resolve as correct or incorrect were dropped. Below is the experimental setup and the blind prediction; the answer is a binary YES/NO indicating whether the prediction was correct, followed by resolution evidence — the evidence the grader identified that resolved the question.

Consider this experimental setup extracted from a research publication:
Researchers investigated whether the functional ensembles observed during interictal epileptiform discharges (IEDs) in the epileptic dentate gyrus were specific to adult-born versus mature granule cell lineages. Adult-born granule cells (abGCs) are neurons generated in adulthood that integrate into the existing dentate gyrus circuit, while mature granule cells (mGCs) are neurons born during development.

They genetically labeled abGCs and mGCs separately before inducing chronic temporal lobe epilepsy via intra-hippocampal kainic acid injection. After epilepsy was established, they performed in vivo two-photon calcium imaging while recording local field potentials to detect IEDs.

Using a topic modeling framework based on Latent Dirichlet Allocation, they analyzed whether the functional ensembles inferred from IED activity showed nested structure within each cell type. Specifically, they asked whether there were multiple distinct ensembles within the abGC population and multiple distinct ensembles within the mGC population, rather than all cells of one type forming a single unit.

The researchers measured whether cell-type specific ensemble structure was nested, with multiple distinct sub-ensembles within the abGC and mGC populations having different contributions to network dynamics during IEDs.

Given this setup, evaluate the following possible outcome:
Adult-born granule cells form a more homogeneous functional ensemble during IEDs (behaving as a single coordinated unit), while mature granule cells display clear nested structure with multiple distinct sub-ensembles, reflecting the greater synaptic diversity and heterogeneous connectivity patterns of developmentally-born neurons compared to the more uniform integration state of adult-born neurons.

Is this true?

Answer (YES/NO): NO